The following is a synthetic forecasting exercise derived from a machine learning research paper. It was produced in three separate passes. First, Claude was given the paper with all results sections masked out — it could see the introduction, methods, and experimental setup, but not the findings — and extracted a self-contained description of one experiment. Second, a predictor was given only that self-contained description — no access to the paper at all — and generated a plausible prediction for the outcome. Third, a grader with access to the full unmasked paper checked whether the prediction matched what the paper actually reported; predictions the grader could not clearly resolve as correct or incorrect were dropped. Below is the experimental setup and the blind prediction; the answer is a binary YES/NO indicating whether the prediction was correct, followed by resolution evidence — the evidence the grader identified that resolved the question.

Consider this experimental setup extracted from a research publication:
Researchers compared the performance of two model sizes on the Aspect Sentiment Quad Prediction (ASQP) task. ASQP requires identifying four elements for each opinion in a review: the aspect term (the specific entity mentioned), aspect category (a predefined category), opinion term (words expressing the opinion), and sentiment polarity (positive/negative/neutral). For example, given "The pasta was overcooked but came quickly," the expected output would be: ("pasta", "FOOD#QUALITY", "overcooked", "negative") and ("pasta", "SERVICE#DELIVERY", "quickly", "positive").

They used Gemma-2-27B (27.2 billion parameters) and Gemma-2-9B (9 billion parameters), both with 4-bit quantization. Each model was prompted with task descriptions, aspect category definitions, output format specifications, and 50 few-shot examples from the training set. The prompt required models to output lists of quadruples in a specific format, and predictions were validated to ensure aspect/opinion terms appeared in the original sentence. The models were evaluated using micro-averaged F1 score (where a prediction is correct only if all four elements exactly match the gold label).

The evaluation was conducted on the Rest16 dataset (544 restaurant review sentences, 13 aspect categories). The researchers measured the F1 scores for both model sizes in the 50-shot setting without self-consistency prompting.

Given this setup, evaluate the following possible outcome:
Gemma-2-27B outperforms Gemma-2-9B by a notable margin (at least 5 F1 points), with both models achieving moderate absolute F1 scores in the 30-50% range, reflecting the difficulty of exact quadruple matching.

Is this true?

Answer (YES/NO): NO